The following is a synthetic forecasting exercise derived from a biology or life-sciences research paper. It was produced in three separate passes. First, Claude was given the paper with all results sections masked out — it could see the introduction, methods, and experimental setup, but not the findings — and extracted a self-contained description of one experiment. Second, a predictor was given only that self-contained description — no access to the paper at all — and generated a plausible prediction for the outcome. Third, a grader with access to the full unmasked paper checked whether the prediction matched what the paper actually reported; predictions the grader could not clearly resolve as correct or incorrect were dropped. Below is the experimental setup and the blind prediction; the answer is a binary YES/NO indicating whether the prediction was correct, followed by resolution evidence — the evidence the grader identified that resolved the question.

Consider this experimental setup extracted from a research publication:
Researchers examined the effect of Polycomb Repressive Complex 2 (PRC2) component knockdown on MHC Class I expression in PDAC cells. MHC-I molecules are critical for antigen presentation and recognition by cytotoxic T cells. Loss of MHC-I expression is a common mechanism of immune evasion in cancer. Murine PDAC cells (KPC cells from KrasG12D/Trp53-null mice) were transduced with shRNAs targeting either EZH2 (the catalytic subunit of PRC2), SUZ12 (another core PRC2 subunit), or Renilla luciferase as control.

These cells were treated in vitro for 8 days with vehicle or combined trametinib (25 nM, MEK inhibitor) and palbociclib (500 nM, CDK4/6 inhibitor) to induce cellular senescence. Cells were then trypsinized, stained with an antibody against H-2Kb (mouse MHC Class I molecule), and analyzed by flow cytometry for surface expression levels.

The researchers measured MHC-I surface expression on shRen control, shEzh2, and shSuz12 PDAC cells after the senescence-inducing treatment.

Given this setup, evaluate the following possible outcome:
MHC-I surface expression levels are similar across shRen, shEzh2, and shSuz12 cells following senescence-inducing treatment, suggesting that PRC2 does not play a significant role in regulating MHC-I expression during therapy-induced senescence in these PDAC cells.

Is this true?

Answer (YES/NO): NO